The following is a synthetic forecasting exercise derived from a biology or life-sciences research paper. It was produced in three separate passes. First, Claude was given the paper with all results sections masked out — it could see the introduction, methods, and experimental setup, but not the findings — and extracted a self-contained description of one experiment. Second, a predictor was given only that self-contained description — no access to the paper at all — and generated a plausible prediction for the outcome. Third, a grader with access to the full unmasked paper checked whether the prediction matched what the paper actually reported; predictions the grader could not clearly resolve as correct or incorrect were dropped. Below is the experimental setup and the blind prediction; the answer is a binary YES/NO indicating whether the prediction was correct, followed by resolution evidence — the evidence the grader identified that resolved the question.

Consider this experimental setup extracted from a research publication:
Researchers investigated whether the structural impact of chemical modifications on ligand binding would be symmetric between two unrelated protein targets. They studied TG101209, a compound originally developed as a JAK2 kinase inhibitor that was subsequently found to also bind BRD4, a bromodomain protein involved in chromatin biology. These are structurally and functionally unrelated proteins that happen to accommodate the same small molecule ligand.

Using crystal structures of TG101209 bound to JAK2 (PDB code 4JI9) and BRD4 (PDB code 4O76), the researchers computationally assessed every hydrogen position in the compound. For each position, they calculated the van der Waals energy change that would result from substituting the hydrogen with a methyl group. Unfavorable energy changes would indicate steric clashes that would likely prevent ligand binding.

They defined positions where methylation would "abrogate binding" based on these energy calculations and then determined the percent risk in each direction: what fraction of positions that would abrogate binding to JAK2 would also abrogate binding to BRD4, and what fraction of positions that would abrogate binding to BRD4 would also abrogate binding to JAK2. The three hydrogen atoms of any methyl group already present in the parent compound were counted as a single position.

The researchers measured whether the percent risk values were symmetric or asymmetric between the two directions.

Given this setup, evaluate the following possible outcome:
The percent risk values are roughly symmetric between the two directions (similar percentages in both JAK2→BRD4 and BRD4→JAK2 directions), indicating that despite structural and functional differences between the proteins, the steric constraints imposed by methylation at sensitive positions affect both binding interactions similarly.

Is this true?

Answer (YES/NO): NO